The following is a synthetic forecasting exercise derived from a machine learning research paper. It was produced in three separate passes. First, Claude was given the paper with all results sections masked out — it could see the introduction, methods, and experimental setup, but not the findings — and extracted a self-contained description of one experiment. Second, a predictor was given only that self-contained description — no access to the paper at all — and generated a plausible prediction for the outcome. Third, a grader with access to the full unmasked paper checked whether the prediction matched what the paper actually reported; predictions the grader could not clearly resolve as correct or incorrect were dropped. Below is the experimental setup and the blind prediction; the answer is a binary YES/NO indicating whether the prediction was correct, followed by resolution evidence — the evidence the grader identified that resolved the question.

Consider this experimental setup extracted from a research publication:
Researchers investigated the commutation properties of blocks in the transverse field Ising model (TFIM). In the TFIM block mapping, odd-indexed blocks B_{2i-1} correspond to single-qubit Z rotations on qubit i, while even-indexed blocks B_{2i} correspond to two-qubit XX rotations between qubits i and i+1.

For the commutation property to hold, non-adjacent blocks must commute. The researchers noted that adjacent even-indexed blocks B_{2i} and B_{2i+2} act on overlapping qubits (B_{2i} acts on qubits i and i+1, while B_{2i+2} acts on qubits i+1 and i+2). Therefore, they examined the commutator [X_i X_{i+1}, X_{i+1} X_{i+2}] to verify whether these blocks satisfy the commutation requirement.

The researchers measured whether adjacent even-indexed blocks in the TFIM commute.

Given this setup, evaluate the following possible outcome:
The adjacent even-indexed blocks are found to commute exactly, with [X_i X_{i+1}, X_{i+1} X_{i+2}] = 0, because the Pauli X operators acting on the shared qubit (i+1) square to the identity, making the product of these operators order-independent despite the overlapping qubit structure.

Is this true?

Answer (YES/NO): YES